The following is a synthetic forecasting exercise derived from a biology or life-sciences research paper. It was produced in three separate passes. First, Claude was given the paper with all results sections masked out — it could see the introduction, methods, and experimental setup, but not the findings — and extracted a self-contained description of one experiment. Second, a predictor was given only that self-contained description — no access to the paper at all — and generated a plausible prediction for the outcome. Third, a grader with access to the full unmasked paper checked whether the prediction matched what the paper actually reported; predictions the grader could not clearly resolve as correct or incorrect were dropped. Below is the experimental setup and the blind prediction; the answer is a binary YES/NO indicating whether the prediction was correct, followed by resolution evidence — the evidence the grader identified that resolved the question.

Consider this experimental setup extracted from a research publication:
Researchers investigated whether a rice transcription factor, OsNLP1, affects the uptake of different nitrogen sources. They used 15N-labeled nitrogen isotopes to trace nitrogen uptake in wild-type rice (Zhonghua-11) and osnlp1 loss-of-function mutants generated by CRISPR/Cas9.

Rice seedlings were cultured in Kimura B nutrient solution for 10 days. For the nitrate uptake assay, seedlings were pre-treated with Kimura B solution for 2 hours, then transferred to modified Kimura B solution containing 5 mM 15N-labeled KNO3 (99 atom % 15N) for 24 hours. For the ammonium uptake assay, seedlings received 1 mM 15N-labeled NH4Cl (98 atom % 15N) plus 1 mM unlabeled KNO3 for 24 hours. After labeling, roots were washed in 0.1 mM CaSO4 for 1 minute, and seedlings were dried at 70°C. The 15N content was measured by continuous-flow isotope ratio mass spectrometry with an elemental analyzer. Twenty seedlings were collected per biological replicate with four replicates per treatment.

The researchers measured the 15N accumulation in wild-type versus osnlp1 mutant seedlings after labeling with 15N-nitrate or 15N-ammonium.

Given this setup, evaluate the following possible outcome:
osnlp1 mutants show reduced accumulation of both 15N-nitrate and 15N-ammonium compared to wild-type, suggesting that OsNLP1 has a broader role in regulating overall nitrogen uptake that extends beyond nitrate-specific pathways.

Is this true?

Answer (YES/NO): YES